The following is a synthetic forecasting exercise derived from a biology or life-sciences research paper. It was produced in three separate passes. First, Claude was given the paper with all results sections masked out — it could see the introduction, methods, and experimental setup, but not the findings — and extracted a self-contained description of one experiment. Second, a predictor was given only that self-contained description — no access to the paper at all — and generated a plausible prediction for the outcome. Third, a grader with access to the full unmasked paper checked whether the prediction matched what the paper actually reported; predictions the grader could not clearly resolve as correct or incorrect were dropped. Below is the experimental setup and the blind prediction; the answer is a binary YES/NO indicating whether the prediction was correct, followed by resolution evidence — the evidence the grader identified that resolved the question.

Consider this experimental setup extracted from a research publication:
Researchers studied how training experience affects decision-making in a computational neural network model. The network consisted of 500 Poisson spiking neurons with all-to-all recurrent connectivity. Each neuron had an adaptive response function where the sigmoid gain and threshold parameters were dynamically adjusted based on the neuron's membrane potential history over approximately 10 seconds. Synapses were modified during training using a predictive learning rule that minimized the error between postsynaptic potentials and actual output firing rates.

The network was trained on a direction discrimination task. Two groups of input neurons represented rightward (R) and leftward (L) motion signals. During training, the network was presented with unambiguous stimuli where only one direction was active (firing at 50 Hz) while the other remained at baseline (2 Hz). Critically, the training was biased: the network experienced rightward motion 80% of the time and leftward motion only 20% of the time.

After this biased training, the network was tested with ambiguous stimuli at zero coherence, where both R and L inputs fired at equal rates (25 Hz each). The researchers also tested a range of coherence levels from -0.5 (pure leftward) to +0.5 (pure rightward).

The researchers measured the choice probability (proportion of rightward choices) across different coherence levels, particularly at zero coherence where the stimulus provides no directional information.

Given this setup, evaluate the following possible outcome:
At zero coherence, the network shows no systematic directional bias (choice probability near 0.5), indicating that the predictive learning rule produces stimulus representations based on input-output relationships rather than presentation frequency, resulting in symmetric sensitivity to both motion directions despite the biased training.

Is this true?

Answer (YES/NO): NO